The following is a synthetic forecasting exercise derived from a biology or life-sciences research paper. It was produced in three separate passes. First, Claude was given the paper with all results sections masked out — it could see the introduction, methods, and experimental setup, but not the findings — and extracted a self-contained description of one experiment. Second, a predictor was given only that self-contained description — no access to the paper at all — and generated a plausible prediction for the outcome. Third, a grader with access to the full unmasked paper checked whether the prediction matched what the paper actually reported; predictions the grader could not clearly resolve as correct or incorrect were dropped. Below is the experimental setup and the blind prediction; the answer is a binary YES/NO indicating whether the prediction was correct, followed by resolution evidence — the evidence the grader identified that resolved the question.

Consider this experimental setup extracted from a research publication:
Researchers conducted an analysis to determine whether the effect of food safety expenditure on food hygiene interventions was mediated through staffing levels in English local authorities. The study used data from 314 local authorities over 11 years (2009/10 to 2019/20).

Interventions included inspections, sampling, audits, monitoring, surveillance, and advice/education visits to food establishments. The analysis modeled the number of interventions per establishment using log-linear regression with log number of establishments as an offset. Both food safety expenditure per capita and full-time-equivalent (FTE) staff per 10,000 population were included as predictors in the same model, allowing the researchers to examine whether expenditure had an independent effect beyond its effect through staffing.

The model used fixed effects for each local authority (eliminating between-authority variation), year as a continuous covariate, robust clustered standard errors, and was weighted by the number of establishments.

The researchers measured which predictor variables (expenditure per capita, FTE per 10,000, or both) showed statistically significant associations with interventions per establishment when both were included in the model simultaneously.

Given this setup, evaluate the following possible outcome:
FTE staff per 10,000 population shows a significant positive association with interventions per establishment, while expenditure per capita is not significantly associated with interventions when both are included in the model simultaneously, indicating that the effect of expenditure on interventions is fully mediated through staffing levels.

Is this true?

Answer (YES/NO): NO